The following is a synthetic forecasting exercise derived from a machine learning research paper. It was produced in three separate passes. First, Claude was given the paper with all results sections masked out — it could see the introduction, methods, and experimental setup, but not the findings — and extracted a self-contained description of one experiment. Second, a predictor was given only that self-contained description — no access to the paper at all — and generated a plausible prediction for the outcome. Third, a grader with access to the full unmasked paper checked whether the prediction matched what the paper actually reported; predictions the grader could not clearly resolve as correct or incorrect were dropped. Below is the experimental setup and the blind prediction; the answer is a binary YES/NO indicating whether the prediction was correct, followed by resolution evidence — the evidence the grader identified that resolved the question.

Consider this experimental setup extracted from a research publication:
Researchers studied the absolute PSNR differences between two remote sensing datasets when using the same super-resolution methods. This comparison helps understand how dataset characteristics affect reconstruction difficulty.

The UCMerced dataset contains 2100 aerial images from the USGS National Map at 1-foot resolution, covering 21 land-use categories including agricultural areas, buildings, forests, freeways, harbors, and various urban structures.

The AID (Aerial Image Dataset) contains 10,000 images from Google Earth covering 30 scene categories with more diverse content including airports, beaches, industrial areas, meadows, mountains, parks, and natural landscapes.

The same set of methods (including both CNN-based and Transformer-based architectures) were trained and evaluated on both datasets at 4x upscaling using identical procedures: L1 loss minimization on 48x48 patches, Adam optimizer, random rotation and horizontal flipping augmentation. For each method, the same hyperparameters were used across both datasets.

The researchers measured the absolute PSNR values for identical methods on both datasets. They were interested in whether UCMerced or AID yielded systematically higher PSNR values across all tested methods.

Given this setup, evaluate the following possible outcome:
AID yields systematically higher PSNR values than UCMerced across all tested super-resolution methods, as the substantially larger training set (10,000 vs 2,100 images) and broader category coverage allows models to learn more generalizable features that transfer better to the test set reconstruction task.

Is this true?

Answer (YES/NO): YES